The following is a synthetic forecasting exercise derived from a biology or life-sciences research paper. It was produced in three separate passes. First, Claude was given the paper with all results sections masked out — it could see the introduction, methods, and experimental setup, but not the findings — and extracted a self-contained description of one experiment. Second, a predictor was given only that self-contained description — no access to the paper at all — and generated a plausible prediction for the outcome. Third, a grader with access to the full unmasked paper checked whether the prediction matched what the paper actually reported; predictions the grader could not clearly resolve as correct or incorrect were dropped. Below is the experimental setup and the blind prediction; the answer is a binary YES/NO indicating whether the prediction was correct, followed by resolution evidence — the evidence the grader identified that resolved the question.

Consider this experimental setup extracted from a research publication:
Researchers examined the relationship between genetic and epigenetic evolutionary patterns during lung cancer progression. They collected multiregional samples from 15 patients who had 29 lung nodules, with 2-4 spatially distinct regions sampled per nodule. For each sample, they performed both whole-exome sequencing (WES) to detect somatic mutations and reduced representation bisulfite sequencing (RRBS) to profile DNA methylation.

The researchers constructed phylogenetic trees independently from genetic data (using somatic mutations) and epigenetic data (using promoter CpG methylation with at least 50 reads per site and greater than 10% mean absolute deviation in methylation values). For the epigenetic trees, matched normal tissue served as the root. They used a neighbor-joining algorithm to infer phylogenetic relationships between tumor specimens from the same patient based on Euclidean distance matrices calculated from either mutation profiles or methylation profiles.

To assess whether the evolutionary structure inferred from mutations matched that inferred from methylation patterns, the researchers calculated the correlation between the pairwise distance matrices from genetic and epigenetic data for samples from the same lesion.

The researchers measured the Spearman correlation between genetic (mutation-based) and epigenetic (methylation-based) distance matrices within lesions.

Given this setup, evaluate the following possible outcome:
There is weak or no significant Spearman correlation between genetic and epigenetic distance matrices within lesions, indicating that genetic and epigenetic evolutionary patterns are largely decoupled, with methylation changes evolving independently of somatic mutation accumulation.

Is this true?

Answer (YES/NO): NO